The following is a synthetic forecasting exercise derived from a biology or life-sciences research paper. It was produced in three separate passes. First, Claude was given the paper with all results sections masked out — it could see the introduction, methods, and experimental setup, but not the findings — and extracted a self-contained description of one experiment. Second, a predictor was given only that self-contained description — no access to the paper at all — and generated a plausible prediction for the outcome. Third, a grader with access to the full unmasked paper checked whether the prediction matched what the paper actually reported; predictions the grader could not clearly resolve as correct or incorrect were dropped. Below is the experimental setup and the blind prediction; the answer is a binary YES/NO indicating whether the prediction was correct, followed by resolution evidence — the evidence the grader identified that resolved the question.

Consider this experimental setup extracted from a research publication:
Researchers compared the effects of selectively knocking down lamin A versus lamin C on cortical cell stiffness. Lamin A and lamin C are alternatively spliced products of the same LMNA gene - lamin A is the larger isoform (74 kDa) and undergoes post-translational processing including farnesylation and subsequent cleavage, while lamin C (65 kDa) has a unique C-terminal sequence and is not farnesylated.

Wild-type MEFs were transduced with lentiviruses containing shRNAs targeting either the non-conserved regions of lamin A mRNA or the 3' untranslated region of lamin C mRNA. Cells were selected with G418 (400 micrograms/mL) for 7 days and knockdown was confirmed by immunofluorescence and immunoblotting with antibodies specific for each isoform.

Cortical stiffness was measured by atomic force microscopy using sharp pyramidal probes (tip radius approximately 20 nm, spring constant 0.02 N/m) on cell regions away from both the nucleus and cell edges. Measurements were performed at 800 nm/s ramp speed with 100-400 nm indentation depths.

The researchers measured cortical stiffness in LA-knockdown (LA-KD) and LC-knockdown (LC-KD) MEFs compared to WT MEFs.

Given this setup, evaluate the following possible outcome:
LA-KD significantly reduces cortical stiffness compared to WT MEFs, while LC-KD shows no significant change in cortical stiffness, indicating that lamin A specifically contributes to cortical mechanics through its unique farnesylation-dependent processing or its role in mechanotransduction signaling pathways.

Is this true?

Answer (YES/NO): NO